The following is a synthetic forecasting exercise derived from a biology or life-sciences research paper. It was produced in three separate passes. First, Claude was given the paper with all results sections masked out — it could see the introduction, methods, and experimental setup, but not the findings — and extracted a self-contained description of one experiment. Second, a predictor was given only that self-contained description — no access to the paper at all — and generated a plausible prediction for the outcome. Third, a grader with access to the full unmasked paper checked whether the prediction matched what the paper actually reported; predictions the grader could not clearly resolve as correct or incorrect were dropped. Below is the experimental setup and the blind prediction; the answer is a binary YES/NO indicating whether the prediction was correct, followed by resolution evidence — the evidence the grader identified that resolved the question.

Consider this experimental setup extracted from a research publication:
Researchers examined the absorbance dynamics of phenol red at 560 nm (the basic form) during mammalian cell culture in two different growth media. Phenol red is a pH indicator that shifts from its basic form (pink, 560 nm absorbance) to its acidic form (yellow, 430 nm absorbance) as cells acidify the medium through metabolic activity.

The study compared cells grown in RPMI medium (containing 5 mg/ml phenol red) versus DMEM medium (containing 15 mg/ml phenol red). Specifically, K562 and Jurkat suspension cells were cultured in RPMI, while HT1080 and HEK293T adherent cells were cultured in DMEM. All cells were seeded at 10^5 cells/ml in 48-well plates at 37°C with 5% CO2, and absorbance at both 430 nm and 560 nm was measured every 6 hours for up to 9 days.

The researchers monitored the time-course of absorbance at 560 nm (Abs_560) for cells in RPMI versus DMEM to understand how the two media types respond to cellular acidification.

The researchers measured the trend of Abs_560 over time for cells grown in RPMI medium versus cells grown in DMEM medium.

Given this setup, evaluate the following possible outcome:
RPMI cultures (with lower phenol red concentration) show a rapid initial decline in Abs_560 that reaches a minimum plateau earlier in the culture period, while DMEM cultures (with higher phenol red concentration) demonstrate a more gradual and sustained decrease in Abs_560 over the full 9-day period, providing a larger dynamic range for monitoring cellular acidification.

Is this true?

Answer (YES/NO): NO